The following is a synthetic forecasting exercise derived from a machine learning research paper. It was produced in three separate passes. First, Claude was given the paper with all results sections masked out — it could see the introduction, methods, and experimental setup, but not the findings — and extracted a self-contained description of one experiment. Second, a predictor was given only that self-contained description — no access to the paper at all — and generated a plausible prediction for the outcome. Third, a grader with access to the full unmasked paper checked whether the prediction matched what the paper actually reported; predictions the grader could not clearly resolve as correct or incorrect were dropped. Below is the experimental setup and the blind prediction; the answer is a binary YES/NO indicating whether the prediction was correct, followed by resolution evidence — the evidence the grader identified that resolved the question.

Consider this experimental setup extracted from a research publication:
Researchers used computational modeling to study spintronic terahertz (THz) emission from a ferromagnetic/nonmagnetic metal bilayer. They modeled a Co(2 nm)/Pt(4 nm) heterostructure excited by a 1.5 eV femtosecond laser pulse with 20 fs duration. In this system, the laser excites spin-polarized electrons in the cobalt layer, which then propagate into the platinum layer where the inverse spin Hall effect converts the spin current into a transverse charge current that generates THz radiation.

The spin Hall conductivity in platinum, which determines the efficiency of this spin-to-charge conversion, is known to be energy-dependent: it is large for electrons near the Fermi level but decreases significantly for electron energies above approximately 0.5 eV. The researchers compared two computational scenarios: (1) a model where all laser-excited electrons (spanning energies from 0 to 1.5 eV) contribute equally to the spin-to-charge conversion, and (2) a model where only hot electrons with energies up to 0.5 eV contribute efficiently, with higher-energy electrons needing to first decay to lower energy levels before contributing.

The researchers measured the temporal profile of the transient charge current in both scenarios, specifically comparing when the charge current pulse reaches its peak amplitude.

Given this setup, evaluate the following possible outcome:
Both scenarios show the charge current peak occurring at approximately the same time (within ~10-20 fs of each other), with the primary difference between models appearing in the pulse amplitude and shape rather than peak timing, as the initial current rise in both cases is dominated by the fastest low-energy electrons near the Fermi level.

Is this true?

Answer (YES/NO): NO